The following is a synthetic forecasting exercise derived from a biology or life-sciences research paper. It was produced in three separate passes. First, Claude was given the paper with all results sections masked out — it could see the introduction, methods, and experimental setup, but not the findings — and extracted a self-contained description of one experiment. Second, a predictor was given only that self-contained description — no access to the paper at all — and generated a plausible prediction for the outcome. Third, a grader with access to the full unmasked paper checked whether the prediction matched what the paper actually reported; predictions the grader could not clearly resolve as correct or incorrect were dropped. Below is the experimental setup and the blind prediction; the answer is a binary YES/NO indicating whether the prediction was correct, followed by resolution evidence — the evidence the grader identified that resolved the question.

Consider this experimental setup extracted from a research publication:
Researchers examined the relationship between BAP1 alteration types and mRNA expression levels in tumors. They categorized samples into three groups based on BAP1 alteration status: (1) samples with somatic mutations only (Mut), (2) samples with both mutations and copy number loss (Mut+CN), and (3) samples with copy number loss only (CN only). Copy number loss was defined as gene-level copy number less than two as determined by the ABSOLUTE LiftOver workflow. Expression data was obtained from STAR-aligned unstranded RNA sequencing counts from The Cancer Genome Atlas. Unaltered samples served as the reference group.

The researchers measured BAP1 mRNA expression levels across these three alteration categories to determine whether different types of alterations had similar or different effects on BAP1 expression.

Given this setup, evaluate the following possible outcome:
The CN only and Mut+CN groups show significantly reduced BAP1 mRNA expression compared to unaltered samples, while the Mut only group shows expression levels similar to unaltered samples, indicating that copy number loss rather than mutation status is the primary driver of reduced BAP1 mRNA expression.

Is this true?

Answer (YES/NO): NO